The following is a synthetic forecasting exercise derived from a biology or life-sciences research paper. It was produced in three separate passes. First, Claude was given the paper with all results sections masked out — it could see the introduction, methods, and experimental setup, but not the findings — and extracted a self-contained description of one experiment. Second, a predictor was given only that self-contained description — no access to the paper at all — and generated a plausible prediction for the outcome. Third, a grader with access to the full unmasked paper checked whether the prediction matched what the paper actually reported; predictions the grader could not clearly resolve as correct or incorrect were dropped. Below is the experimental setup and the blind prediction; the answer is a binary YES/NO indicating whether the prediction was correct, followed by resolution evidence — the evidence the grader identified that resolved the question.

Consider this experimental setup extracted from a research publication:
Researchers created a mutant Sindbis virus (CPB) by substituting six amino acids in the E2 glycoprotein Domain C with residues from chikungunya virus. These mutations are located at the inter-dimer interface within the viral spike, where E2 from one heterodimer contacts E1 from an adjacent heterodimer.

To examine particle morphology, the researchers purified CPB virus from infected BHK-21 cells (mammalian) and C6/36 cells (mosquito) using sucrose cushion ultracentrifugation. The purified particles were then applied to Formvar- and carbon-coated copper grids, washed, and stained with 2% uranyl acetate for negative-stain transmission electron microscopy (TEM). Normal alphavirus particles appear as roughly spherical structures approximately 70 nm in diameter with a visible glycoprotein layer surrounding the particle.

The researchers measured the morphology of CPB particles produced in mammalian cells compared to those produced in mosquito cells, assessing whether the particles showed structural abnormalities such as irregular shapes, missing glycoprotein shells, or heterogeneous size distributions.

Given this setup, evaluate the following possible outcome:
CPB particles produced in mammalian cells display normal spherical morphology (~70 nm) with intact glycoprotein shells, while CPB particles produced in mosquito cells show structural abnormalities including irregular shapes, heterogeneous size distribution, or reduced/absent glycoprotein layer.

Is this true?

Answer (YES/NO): NO